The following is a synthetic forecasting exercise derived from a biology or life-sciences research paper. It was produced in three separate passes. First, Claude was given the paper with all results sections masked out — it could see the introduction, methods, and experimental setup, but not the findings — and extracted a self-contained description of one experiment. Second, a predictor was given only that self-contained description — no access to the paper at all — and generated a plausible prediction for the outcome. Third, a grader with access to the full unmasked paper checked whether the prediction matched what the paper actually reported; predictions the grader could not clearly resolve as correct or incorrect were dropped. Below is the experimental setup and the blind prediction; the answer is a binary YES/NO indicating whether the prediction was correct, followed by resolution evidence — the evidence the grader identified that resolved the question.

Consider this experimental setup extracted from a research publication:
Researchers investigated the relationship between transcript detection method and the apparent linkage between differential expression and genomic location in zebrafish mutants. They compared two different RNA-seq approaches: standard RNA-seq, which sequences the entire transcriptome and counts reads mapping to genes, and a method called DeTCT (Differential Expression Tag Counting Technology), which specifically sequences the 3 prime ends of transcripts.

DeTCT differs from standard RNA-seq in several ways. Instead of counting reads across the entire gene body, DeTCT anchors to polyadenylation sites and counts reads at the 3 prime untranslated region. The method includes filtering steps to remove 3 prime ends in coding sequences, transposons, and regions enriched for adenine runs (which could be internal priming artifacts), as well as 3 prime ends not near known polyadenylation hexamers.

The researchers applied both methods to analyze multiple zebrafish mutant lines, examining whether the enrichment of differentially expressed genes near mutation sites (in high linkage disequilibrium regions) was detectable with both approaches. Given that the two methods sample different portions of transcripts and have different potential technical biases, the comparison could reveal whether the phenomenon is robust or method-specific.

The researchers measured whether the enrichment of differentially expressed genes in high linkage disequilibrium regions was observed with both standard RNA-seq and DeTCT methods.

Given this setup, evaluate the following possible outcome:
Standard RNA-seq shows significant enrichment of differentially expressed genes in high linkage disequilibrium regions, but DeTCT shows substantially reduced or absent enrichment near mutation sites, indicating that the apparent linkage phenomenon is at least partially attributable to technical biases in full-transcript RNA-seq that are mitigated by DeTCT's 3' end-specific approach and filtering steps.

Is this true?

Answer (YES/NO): NO